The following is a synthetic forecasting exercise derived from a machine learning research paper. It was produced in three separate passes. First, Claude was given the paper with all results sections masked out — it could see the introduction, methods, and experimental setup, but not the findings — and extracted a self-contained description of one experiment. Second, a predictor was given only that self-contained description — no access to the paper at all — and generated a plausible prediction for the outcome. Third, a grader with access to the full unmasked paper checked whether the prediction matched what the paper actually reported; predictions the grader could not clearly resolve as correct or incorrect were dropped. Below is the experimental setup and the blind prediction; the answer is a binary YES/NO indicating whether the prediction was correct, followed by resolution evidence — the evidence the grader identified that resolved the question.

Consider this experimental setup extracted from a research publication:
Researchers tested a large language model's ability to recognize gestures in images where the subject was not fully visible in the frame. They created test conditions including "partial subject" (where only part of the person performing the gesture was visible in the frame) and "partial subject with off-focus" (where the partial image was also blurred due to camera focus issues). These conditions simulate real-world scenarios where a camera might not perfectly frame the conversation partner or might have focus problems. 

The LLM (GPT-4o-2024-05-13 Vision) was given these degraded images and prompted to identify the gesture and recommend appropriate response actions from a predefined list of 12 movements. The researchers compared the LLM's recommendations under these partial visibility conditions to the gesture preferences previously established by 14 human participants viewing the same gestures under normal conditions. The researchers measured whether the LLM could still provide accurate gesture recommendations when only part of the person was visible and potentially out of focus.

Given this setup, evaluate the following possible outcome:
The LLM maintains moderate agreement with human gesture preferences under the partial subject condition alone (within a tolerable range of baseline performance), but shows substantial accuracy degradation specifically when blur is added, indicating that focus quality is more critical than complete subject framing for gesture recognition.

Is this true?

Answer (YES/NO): NO